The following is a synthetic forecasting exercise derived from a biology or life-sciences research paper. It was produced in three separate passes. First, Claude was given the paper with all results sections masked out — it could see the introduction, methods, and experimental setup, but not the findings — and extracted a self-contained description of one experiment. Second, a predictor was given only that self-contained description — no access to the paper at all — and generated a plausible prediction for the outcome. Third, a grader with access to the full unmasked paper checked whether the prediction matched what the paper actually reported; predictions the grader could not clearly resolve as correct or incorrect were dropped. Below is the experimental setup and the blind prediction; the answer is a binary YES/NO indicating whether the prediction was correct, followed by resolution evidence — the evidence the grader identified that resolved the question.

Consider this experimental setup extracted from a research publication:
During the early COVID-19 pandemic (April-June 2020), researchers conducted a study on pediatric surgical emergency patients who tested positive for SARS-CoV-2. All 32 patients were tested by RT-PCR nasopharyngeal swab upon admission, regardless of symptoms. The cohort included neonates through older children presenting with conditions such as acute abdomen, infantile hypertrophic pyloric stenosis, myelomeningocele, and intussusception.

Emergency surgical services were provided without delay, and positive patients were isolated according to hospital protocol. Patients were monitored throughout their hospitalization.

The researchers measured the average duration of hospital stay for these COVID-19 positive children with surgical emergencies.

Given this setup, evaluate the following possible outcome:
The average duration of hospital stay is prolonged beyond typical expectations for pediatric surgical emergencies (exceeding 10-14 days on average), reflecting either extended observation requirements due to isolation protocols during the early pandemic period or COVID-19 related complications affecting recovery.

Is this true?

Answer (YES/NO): NO